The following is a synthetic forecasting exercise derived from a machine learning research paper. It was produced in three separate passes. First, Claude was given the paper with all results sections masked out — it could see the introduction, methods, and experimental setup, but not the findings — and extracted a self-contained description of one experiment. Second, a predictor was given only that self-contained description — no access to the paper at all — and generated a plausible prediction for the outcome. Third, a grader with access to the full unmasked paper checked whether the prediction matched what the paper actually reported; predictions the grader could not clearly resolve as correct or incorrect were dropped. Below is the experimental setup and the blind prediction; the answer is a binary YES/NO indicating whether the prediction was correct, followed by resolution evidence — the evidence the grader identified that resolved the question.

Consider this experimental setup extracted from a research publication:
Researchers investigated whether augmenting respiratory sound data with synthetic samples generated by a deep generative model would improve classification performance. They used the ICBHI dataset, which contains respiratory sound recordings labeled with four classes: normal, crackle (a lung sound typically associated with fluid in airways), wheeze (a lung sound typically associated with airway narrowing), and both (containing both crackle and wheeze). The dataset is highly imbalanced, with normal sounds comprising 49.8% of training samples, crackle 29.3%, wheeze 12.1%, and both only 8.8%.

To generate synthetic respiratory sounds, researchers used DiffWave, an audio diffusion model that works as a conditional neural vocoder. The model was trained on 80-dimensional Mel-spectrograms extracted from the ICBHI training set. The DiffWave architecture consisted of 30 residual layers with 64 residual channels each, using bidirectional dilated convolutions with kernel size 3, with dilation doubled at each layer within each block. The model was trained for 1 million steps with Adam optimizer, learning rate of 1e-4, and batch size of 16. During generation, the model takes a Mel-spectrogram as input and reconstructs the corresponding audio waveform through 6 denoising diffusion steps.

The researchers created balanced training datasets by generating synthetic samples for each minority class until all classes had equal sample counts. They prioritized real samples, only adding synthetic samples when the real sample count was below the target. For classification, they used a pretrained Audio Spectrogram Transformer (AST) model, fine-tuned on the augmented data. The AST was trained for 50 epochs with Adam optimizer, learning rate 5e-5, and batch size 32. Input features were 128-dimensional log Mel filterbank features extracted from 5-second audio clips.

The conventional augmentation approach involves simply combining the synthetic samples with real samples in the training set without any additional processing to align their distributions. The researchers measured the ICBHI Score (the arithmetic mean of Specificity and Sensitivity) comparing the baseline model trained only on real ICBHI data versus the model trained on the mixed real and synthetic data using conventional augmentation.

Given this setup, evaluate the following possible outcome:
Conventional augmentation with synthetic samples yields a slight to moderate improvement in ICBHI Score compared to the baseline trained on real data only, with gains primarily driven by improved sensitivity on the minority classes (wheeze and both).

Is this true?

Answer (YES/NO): NO